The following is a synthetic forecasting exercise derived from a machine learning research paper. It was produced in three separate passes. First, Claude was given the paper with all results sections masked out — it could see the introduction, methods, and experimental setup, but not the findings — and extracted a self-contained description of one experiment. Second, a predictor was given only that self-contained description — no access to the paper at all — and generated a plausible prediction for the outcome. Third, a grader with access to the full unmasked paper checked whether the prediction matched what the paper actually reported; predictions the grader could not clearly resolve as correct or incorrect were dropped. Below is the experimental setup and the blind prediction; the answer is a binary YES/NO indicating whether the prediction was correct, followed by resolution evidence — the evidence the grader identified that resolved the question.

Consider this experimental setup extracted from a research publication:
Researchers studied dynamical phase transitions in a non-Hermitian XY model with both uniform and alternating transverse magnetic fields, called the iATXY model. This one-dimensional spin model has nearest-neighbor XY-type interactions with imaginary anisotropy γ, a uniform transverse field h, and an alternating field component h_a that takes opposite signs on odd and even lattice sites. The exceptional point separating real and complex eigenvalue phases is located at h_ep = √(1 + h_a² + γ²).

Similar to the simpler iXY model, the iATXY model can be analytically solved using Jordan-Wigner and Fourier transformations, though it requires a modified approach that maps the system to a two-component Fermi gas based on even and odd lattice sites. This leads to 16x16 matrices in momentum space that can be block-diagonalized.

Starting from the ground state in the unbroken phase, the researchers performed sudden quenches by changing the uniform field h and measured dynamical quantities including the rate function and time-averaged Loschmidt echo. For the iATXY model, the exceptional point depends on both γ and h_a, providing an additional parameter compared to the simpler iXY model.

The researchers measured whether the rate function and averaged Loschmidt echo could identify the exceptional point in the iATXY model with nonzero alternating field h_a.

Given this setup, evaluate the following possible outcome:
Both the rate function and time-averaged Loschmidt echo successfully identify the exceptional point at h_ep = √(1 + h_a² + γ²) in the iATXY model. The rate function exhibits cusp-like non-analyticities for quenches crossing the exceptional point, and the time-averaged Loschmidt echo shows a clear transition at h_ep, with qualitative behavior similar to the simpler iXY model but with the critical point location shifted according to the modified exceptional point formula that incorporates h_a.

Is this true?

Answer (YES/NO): NO